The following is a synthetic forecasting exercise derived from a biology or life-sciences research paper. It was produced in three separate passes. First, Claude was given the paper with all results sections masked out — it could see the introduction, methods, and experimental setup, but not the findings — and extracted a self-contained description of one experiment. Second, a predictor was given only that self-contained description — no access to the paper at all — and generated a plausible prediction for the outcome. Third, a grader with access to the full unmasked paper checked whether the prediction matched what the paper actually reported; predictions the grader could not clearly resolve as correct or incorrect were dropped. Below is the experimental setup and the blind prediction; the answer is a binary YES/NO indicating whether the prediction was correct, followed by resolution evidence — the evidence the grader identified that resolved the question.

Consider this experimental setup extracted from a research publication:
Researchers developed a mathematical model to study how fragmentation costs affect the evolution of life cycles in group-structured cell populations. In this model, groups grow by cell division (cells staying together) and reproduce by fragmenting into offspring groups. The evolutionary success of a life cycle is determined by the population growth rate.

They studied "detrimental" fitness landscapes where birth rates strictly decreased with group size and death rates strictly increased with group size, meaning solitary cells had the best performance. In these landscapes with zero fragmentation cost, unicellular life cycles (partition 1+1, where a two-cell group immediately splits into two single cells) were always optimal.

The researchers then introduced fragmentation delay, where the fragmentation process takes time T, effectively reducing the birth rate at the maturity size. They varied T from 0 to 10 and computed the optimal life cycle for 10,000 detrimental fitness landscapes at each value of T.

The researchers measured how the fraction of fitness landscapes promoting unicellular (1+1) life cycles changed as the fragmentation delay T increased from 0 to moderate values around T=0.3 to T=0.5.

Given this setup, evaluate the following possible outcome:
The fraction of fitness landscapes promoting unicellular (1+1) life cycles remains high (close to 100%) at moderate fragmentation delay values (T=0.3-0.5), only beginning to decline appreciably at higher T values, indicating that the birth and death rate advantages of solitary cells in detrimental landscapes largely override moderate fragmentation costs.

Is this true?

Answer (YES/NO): NO